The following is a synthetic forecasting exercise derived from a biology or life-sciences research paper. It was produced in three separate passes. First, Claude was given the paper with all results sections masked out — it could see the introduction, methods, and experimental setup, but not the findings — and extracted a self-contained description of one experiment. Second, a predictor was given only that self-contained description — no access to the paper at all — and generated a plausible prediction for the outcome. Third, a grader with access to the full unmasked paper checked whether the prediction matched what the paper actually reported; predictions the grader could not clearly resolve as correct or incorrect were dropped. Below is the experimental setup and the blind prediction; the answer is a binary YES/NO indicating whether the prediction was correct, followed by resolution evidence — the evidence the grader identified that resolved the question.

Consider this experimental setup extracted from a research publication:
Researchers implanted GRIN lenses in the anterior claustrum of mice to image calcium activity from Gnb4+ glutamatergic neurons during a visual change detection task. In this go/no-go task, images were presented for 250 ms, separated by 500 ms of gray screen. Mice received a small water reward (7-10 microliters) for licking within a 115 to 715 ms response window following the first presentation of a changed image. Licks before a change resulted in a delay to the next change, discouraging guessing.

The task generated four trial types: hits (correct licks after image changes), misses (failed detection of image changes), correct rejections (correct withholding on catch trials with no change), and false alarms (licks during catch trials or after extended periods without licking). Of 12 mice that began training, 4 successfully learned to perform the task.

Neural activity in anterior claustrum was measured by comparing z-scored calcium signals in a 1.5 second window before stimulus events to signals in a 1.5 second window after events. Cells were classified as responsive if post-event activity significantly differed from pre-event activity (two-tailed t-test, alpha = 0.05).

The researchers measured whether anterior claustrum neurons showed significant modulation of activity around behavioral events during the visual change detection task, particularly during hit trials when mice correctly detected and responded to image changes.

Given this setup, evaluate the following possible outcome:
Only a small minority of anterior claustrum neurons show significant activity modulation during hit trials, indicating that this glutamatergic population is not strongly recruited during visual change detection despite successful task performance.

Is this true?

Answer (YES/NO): NO